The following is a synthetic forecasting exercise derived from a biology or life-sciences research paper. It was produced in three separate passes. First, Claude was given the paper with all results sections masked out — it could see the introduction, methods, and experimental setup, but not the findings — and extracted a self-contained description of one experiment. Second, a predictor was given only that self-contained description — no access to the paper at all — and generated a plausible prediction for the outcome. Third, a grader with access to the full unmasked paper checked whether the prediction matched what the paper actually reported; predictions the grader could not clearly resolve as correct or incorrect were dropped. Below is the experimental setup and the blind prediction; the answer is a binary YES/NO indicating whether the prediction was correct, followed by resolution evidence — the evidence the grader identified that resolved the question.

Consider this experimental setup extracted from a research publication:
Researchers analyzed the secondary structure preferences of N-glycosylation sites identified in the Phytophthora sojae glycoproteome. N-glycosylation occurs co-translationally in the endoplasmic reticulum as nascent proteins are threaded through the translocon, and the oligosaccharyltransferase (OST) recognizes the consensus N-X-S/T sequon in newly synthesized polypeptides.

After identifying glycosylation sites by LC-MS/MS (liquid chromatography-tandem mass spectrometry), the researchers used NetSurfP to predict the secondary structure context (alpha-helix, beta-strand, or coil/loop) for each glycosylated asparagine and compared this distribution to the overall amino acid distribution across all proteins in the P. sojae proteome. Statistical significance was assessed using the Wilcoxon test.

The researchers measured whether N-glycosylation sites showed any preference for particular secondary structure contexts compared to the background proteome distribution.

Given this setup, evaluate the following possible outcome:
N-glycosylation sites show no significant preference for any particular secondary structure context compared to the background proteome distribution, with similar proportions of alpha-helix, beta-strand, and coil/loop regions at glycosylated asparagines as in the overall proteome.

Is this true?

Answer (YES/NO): NO